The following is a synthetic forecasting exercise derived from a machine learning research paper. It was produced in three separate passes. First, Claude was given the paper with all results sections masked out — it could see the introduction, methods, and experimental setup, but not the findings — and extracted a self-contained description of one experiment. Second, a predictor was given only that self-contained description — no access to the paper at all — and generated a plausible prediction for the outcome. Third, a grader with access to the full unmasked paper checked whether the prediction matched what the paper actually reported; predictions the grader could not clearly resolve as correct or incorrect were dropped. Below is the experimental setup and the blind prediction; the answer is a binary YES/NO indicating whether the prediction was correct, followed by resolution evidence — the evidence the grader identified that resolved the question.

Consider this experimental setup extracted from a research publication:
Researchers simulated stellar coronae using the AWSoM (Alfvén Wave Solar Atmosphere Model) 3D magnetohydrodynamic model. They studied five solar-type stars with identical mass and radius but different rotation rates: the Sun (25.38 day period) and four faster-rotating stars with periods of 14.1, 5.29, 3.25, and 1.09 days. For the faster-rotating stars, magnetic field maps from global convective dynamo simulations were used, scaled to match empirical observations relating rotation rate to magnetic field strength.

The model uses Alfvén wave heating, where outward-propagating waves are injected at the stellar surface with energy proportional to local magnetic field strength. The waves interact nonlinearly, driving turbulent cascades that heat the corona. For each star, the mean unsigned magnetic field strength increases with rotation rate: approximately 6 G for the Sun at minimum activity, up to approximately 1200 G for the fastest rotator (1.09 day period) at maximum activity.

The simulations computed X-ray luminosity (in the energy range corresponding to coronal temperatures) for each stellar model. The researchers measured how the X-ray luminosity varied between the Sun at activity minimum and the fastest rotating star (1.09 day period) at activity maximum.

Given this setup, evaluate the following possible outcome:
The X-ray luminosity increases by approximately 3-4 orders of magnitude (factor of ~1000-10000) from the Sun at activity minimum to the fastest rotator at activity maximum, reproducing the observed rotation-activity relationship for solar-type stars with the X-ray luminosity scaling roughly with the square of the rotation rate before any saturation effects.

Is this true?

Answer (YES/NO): YES